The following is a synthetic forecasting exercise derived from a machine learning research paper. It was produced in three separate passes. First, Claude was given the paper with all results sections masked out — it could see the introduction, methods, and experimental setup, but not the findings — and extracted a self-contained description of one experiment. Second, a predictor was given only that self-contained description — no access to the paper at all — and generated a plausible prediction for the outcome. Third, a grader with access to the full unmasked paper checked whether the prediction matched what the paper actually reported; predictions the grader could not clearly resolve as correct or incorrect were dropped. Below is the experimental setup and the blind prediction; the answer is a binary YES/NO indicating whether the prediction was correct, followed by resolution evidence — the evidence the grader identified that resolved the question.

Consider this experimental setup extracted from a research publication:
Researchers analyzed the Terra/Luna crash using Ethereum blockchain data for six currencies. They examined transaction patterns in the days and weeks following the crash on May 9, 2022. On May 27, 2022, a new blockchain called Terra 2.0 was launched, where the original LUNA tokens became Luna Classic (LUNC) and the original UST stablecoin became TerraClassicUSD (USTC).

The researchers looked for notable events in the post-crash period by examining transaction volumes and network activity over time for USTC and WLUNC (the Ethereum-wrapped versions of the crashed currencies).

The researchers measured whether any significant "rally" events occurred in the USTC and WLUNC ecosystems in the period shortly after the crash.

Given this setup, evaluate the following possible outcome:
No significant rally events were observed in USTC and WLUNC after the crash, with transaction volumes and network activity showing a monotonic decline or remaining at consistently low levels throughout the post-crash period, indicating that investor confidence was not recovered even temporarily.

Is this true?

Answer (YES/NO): NO